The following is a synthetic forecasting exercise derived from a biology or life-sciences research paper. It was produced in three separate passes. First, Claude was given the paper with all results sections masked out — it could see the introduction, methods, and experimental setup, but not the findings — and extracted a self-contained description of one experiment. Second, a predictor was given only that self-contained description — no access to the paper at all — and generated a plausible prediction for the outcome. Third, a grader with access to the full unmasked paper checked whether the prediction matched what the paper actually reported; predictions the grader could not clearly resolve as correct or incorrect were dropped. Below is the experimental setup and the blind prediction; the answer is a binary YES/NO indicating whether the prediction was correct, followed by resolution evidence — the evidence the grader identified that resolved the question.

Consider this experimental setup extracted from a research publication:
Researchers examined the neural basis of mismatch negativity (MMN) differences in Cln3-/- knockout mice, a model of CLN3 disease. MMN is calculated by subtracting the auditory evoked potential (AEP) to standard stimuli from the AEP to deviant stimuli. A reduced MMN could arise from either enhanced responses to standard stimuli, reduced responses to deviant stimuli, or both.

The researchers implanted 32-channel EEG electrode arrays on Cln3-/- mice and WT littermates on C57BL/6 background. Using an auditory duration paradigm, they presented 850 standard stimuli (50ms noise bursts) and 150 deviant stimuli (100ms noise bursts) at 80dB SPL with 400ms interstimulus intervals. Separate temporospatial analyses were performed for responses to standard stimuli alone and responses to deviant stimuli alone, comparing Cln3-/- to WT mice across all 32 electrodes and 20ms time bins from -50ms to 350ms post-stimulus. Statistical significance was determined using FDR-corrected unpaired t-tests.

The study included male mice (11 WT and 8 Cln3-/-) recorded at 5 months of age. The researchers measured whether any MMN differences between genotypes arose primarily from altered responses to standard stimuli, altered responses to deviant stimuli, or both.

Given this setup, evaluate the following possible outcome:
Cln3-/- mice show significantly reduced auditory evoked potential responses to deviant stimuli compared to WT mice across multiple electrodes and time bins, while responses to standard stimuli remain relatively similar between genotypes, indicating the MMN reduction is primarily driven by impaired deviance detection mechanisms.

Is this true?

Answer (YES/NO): NO